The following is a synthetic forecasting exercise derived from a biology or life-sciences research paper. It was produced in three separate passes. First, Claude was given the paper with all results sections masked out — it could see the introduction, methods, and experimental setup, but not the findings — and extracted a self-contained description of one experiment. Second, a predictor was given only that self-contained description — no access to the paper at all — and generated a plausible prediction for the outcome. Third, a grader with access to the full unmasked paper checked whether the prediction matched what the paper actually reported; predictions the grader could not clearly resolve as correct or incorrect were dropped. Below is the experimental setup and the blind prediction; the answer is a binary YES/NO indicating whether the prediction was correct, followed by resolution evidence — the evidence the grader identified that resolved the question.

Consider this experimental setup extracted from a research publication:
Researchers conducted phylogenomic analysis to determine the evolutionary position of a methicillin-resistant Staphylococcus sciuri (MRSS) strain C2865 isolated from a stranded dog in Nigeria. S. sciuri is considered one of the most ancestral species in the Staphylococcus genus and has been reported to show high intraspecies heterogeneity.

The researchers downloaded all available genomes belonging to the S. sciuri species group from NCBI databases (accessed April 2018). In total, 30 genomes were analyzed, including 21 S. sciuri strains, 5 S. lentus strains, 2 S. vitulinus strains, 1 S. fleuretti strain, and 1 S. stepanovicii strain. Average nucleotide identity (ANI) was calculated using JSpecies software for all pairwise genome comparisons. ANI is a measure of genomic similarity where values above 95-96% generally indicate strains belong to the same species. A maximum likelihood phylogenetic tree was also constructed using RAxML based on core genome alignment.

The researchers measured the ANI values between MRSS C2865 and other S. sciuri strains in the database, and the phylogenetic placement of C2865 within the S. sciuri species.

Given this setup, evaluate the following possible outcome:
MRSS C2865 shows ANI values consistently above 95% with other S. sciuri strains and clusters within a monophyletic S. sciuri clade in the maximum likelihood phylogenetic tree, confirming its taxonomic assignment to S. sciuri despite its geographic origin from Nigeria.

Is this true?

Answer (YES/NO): NO